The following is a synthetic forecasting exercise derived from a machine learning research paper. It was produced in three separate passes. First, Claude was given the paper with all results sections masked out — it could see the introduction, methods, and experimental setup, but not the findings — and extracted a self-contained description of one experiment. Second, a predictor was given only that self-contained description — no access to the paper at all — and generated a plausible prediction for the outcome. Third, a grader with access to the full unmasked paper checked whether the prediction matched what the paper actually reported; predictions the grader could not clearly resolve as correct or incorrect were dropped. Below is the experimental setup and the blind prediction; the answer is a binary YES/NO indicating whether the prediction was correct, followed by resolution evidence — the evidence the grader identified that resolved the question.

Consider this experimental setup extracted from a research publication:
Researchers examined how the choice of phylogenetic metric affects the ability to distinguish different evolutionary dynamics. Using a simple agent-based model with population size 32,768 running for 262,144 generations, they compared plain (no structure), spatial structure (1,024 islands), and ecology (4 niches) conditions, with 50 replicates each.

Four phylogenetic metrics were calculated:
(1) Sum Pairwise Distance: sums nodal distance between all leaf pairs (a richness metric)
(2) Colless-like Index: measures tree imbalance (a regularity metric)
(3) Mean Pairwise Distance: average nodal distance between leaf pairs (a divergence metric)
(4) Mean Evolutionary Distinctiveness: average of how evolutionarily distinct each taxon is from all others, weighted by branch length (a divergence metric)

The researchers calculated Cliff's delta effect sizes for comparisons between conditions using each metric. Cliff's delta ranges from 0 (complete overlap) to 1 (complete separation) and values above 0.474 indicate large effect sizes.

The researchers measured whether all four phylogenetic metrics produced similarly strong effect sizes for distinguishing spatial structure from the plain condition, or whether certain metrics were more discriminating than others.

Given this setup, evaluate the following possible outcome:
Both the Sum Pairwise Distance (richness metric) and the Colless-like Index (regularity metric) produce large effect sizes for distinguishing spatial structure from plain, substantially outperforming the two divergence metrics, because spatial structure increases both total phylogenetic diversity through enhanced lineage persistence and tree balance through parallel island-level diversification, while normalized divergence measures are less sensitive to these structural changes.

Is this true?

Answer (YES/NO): NO